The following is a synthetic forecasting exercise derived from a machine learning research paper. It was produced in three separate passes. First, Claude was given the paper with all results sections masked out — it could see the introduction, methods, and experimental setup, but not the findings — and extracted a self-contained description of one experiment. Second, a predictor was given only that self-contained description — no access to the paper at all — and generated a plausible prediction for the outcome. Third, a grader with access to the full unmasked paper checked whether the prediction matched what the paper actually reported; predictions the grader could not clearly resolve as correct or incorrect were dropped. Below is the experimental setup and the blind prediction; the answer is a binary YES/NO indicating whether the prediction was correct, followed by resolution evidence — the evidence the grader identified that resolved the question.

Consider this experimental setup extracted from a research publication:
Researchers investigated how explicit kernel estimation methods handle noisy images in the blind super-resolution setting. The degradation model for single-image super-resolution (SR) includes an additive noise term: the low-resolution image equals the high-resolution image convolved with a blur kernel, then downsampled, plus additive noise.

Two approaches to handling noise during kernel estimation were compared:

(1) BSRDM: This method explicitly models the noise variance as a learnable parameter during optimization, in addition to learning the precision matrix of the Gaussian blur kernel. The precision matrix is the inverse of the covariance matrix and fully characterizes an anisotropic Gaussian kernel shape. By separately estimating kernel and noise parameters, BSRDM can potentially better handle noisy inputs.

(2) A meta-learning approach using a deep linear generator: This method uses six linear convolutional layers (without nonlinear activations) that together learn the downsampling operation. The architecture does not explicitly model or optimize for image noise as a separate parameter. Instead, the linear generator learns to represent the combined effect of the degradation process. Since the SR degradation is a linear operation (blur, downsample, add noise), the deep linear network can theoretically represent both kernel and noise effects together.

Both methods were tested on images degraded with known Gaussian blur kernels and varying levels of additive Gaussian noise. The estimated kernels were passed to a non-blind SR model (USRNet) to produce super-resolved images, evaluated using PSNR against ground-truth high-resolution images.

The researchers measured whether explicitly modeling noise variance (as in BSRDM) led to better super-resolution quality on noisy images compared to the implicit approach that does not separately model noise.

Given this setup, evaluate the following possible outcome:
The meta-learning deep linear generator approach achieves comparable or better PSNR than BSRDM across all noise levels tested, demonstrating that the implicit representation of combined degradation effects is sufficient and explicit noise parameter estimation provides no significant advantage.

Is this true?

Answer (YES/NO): YES